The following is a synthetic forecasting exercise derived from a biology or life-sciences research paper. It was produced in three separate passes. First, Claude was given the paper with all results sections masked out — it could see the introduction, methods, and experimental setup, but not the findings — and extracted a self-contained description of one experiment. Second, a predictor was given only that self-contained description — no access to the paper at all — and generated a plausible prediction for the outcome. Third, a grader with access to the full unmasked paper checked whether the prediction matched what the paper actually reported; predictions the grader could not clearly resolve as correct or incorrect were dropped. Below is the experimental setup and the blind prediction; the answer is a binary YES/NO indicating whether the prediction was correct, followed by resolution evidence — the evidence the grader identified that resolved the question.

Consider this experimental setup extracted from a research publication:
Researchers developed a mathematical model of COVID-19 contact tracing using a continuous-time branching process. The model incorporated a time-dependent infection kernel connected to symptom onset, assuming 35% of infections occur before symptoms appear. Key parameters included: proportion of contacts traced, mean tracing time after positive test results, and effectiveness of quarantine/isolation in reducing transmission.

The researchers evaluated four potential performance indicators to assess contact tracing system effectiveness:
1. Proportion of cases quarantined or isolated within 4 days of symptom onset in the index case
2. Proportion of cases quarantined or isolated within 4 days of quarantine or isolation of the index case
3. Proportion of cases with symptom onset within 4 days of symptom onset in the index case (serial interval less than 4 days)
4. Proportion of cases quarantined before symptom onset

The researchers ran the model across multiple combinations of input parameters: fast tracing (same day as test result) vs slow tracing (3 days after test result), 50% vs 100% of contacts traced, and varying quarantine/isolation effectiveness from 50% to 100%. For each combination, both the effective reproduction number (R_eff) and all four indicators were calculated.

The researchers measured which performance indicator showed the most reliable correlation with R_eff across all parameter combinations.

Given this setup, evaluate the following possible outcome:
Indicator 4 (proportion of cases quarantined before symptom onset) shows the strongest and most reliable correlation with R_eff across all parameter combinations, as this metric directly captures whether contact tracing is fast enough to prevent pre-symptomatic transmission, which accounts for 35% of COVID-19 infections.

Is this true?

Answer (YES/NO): NO